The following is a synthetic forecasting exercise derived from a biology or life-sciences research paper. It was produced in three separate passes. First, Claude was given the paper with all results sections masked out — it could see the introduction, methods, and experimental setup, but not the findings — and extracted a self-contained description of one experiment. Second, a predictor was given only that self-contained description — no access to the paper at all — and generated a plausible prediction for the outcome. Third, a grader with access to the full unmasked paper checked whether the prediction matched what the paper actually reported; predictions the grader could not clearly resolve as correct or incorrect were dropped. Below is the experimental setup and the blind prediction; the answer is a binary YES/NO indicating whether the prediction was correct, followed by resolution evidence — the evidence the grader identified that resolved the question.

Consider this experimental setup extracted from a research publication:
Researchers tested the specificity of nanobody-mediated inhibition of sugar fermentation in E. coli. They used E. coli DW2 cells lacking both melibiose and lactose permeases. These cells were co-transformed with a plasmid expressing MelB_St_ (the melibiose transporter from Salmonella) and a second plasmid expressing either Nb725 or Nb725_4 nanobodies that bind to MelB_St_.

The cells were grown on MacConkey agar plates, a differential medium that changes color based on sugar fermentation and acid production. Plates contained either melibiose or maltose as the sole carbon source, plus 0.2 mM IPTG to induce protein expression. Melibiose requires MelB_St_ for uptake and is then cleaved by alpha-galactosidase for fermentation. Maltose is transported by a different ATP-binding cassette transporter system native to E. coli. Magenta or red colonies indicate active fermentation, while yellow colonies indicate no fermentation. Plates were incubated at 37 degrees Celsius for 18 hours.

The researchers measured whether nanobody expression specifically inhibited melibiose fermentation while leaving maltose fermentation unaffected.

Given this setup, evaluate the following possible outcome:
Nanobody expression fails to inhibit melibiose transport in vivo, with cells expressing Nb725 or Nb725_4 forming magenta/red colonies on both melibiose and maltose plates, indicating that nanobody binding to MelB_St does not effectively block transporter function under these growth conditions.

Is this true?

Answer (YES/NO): NO